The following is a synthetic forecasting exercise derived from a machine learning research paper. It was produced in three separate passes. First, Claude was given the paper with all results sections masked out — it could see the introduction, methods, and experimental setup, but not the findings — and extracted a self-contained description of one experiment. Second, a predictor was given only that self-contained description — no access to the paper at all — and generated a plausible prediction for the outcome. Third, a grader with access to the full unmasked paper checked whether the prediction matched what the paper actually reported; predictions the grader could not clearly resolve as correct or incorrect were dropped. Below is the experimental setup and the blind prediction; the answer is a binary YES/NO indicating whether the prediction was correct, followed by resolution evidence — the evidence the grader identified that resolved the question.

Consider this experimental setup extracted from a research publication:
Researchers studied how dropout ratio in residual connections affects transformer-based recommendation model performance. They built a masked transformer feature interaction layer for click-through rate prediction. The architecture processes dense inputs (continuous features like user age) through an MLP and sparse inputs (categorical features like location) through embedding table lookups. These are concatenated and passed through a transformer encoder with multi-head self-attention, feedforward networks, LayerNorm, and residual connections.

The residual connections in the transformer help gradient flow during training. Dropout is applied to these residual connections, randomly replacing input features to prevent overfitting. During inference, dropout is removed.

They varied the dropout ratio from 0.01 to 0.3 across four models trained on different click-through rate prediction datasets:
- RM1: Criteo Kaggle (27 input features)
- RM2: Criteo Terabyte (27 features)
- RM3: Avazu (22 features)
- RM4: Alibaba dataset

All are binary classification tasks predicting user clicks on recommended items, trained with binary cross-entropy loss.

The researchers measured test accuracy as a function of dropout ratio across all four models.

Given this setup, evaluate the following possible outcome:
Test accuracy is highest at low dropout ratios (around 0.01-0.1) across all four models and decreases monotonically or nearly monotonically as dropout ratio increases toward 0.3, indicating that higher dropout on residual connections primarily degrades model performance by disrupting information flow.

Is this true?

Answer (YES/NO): YES